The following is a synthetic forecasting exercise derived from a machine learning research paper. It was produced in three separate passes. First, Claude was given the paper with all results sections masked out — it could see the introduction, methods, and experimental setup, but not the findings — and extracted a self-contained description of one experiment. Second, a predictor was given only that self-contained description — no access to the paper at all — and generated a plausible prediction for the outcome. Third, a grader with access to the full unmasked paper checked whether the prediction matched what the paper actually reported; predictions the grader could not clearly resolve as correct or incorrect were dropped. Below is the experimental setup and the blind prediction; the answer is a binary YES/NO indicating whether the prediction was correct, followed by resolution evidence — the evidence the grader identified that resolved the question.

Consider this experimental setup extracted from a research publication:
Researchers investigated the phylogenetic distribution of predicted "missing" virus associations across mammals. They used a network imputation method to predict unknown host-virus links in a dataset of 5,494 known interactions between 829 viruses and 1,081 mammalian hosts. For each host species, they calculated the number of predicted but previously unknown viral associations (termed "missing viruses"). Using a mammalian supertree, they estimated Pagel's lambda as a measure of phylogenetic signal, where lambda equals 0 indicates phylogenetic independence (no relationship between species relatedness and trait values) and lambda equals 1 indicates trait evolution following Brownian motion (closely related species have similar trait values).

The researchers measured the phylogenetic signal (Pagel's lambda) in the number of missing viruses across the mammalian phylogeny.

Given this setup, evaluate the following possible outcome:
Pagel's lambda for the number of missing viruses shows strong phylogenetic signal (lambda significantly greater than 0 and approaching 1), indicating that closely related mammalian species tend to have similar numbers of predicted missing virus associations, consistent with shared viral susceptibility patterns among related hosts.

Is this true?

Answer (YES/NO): NO